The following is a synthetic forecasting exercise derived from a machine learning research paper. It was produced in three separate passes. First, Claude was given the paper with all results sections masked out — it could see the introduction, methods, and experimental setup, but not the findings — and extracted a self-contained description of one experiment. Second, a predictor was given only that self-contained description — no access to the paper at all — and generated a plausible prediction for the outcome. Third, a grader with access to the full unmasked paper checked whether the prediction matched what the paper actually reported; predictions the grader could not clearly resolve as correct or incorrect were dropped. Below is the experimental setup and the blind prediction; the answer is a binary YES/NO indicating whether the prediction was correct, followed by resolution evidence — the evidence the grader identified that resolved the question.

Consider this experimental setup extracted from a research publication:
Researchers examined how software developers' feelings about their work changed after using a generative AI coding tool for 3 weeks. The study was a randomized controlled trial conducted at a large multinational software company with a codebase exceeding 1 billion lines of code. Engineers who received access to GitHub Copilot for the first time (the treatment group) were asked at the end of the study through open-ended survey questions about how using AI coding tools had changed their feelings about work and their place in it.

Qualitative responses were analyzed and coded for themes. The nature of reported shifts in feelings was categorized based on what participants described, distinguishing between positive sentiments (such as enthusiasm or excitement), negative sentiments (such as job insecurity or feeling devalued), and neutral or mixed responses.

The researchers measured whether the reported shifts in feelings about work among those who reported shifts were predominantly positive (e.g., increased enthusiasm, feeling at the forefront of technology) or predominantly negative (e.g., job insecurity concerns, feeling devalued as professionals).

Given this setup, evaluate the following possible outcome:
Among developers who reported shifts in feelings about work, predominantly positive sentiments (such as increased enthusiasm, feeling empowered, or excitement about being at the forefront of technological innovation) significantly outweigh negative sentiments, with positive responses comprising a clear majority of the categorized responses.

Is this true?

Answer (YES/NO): YES